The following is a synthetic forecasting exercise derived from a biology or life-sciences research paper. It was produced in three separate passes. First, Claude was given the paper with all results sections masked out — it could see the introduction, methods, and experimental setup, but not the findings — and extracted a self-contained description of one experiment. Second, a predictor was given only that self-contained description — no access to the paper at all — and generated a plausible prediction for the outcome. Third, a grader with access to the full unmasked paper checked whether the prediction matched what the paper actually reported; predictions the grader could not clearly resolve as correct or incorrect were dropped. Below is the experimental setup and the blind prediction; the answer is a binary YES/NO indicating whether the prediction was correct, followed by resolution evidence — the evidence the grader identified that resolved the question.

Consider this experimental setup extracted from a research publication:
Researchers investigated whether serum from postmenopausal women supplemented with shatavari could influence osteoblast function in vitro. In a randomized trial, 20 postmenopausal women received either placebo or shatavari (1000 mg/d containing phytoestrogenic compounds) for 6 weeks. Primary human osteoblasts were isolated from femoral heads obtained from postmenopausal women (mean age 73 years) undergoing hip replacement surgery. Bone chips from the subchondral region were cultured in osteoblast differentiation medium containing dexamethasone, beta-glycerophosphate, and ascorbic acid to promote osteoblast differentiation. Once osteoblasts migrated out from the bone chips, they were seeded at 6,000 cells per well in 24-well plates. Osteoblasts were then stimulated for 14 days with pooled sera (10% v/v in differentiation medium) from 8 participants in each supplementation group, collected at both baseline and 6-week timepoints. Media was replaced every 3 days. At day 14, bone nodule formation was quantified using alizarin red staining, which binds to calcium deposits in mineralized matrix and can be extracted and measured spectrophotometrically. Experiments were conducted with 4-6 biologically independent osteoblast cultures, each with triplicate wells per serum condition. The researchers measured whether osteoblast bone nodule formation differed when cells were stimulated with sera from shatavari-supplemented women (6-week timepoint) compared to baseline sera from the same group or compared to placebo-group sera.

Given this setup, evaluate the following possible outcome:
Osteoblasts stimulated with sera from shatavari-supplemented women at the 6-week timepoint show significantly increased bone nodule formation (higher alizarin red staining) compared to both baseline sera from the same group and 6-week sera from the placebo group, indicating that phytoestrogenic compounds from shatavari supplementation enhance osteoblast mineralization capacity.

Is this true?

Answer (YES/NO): NO